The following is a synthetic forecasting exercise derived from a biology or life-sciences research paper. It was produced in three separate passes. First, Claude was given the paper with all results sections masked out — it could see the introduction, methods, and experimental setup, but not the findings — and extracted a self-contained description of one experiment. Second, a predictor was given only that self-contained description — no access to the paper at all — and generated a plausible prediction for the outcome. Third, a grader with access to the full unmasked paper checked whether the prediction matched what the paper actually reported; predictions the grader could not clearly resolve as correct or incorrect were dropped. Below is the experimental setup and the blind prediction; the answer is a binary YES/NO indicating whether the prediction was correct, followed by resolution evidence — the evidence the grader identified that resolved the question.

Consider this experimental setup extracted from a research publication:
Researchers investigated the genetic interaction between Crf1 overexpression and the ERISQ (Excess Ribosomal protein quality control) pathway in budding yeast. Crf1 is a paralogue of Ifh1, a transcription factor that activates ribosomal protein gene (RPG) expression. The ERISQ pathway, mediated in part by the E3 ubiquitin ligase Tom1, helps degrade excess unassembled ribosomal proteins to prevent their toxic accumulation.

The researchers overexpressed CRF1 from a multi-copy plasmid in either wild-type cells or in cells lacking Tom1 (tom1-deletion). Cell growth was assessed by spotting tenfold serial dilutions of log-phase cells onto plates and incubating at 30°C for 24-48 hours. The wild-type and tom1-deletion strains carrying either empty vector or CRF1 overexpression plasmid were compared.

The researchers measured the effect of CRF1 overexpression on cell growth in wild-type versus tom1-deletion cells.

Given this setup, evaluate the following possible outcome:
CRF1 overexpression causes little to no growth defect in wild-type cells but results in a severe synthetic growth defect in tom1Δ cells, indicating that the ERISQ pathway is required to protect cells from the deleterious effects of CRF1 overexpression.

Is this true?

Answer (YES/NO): YES